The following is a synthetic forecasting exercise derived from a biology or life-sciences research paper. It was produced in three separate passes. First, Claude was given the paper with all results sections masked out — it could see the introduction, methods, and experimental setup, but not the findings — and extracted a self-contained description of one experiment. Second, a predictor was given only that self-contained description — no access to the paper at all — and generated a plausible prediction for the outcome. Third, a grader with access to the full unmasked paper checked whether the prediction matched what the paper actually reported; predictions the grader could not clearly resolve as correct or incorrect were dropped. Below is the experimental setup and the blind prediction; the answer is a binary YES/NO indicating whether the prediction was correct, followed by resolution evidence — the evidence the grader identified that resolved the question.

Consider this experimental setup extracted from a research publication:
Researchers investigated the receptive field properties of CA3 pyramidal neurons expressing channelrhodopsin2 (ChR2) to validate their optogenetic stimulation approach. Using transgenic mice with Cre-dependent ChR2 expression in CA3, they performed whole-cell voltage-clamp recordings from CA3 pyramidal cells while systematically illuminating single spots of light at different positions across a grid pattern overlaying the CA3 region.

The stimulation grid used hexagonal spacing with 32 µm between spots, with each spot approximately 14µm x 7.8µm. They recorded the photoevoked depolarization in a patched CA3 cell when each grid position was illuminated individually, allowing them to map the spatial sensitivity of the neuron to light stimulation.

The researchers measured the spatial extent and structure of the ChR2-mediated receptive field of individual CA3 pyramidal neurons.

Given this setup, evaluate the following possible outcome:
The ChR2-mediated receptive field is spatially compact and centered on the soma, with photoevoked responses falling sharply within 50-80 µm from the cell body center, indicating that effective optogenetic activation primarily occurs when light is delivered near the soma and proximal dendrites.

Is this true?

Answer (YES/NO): NO